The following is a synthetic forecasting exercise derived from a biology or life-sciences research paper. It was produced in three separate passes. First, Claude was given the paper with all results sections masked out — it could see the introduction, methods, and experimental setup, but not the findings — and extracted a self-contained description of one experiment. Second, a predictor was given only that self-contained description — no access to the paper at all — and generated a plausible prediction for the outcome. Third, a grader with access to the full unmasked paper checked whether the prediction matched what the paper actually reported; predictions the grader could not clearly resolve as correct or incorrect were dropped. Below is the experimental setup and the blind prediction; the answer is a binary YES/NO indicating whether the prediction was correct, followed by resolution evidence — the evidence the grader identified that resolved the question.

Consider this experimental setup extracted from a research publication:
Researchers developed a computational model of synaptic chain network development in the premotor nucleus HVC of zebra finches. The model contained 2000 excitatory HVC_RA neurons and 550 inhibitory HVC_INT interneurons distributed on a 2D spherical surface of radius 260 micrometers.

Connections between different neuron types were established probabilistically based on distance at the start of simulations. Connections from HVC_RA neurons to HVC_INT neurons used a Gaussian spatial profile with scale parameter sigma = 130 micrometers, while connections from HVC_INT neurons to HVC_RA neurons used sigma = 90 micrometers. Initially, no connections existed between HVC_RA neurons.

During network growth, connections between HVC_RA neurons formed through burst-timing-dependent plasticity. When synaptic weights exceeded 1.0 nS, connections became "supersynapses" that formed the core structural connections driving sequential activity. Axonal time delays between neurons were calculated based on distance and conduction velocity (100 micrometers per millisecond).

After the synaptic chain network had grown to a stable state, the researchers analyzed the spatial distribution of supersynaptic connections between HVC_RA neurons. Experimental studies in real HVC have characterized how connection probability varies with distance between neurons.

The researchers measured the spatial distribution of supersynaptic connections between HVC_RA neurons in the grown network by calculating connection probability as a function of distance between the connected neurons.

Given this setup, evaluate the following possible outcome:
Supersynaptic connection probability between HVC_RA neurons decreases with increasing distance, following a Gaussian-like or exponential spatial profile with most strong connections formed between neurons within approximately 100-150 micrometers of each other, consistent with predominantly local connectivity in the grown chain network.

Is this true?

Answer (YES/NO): NO